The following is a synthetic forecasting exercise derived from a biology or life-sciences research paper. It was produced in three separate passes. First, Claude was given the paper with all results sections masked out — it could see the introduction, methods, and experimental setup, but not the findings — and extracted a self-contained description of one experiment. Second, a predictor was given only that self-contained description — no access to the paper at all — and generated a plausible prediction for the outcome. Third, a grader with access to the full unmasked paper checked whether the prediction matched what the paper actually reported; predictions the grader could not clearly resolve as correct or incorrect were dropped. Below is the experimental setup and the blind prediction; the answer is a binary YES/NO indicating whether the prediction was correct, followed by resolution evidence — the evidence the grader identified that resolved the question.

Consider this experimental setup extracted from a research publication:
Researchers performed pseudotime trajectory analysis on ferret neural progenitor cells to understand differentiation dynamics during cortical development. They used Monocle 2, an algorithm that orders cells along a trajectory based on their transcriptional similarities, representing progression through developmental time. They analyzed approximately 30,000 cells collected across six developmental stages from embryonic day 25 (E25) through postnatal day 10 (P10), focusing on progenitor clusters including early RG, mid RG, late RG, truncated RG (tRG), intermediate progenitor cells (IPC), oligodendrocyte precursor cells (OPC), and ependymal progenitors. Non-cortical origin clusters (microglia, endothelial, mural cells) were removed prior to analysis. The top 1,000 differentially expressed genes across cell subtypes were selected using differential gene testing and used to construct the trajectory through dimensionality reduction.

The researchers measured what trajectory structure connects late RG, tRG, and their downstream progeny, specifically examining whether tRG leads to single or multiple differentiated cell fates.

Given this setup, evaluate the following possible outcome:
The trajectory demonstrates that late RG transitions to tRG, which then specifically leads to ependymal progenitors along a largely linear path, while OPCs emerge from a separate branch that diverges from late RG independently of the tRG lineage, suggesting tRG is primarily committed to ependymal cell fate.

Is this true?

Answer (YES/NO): NO